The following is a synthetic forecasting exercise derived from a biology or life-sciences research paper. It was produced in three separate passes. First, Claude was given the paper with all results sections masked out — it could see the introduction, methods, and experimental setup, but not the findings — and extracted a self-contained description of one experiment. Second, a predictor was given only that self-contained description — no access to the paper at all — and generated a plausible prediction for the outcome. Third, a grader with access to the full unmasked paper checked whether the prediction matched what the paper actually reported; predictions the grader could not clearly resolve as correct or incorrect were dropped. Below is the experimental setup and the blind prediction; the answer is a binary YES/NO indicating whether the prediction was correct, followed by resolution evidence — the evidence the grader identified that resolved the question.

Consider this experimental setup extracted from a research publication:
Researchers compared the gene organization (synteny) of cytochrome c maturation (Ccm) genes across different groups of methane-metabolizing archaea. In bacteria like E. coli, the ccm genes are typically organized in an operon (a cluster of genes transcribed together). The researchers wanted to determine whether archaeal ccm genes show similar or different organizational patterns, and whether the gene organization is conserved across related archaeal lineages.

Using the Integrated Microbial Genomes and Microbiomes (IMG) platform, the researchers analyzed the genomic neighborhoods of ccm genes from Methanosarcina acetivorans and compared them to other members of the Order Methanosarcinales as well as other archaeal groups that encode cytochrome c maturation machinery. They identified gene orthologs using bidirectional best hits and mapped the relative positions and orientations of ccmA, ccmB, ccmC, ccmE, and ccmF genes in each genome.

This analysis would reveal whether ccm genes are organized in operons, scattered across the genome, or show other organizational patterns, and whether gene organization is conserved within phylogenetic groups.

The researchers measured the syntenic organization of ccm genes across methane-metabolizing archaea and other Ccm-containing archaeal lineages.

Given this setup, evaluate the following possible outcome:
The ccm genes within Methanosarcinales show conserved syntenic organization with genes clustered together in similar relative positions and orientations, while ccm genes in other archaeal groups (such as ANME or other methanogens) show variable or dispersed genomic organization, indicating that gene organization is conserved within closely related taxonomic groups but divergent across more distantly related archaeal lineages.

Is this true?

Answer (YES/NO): NO